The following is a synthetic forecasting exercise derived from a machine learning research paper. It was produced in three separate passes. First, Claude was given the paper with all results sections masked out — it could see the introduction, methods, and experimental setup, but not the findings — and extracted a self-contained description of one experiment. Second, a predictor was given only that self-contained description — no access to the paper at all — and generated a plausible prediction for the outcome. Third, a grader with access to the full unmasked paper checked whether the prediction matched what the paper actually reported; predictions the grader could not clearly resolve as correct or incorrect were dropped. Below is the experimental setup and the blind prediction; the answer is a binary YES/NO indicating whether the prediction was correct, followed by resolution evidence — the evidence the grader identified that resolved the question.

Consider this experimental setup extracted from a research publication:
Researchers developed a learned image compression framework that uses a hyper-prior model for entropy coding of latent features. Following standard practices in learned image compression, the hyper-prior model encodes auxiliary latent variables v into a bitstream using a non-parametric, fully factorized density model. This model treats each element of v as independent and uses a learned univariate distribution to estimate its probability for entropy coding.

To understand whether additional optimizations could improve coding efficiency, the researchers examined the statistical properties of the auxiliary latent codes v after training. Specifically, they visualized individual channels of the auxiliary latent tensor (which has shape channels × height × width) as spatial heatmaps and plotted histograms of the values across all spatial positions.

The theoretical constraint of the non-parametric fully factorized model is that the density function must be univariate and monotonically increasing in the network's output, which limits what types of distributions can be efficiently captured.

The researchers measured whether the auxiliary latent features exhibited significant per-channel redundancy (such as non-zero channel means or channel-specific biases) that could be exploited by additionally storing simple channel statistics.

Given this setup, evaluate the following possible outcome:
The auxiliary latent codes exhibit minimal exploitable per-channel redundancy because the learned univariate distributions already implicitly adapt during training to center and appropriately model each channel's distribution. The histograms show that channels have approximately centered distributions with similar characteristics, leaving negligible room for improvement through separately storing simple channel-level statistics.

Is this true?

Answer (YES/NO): NO